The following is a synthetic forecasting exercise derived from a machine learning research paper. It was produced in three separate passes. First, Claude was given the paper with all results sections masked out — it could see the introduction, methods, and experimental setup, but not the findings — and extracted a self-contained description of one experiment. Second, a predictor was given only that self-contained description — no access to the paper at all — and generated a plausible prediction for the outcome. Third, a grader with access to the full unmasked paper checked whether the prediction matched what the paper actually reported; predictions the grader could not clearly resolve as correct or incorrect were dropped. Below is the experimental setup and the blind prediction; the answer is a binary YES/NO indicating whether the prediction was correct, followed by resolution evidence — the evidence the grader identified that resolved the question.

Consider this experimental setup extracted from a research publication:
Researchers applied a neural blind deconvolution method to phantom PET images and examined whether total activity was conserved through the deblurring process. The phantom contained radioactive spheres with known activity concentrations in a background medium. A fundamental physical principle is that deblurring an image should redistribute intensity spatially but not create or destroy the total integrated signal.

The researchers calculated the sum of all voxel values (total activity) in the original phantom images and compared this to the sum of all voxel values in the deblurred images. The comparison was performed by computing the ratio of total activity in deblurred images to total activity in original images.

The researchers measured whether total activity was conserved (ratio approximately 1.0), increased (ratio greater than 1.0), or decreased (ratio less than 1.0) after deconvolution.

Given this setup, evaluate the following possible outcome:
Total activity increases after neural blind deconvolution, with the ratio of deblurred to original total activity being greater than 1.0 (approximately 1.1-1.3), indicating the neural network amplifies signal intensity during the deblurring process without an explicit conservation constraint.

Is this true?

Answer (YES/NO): NO